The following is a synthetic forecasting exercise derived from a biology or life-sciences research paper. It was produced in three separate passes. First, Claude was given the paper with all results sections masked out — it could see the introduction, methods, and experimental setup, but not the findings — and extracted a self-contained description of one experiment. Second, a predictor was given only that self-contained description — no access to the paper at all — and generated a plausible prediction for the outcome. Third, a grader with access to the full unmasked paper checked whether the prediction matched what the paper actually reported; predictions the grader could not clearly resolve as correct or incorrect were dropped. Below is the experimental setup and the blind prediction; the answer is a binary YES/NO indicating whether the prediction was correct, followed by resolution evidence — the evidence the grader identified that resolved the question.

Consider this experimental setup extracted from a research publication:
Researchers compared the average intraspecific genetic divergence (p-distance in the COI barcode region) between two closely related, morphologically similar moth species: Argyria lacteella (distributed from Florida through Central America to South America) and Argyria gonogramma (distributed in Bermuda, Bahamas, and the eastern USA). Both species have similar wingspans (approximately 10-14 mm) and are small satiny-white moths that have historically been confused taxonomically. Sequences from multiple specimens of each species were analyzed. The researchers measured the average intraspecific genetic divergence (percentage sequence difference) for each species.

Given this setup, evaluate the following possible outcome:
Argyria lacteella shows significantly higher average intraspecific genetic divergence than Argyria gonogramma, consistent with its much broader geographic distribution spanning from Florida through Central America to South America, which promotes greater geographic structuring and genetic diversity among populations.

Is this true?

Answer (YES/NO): YES